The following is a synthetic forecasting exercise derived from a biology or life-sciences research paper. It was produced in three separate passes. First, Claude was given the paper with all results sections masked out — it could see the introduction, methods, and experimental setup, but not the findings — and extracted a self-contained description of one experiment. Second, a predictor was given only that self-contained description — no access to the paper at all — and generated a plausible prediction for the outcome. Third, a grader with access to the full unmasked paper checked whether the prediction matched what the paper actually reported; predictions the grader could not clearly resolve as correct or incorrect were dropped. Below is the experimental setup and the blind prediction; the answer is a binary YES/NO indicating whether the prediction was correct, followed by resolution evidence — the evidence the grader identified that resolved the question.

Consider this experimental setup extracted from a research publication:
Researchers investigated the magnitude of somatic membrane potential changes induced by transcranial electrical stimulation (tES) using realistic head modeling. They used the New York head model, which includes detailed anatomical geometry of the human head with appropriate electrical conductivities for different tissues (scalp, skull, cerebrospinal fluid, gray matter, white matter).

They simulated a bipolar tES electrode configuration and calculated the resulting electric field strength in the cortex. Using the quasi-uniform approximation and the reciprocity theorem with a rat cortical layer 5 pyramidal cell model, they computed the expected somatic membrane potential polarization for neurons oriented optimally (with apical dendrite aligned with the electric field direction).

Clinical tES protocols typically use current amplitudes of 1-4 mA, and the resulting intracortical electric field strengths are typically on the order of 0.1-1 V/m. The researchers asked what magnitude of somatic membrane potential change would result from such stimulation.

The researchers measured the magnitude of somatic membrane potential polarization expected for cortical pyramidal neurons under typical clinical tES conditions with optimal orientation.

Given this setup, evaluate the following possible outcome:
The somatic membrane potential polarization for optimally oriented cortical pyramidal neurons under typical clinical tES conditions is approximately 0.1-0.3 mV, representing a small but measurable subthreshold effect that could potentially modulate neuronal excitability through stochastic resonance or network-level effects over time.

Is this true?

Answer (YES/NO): NO